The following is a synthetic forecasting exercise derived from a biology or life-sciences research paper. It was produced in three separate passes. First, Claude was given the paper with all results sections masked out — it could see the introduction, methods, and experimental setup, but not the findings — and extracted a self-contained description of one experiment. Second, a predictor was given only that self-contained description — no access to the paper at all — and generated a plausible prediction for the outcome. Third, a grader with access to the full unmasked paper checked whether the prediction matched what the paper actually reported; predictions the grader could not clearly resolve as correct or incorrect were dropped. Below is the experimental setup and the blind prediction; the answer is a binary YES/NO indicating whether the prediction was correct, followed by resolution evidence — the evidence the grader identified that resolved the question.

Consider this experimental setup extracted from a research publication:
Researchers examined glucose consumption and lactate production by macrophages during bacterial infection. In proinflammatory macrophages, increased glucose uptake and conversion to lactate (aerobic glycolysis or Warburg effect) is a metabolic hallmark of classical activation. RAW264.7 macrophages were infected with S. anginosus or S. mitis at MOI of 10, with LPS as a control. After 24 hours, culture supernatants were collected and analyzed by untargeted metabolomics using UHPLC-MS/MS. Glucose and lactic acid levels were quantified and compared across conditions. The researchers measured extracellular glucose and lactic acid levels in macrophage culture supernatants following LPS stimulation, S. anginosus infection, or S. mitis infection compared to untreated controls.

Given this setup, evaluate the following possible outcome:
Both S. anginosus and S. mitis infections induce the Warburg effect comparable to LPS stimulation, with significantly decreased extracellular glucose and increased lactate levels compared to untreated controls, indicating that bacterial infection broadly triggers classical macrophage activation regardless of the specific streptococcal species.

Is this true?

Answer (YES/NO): NO